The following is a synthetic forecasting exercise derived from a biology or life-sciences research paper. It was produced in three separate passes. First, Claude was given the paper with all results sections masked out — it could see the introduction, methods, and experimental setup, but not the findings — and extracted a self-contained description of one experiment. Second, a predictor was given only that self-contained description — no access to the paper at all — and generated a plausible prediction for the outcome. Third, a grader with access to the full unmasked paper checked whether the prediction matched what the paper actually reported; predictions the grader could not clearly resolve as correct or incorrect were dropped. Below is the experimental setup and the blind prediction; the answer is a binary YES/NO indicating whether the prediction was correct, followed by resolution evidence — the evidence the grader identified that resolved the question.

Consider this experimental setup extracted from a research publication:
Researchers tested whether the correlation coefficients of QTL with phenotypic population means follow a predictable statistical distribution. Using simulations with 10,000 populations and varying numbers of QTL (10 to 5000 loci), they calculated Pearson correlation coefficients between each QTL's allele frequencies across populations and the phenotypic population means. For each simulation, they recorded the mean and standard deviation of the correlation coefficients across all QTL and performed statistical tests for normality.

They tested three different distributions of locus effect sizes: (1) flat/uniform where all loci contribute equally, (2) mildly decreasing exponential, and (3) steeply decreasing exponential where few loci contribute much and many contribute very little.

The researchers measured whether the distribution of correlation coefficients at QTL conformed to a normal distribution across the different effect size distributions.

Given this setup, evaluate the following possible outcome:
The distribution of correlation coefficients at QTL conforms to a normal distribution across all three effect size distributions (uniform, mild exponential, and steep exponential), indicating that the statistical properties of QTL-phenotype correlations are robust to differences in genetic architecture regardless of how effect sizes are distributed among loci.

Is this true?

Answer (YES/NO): NO